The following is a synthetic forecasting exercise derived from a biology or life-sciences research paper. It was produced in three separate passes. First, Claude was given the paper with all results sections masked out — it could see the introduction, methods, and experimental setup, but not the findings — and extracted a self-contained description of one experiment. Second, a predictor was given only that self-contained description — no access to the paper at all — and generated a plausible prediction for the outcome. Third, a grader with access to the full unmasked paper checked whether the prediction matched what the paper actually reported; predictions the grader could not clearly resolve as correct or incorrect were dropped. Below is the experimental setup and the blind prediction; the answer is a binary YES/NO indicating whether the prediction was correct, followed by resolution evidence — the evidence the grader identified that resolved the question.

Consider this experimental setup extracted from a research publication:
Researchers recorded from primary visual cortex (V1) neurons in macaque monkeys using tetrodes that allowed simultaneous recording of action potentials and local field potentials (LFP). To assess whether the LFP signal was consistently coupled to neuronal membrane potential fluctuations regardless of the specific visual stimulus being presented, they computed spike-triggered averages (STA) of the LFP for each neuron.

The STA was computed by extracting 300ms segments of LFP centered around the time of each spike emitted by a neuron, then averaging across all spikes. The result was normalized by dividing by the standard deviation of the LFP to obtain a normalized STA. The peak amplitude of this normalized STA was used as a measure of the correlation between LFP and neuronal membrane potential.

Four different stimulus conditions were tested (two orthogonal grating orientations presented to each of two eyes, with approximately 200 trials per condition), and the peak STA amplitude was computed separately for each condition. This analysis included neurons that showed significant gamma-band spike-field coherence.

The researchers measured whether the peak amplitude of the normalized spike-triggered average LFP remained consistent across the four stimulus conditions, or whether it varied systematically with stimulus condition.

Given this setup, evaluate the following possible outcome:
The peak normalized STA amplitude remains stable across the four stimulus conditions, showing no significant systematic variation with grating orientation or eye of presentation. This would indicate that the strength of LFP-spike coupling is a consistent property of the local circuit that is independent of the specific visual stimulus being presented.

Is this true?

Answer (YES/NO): YES